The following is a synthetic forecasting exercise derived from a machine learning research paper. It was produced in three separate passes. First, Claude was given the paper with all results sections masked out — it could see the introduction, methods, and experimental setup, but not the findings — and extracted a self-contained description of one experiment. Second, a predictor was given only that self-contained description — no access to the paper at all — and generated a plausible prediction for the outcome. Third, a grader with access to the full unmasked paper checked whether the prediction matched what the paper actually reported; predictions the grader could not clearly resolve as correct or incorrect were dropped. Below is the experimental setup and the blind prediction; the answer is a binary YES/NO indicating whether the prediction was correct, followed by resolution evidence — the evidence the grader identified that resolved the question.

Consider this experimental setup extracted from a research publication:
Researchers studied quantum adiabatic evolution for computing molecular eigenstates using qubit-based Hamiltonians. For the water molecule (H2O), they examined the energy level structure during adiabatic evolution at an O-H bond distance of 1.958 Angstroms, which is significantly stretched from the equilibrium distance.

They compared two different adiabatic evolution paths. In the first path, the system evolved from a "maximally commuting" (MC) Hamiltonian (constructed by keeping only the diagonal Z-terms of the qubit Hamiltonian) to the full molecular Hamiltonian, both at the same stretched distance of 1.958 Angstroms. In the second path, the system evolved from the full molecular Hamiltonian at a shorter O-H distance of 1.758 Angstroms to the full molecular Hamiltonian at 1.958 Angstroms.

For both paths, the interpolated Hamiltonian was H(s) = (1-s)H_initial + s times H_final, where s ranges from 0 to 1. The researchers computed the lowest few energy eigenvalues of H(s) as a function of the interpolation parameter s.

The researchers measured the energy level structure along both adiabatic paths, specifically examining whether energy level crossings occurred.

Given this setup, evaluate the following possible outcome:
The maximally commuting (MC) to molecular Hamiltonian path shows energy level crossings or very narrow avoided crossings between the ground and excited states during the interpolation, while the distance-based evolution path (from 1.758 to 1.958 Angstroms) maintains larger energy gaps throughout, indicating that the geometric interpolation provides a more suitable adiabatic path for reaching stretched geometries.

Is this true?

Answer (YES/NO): YES